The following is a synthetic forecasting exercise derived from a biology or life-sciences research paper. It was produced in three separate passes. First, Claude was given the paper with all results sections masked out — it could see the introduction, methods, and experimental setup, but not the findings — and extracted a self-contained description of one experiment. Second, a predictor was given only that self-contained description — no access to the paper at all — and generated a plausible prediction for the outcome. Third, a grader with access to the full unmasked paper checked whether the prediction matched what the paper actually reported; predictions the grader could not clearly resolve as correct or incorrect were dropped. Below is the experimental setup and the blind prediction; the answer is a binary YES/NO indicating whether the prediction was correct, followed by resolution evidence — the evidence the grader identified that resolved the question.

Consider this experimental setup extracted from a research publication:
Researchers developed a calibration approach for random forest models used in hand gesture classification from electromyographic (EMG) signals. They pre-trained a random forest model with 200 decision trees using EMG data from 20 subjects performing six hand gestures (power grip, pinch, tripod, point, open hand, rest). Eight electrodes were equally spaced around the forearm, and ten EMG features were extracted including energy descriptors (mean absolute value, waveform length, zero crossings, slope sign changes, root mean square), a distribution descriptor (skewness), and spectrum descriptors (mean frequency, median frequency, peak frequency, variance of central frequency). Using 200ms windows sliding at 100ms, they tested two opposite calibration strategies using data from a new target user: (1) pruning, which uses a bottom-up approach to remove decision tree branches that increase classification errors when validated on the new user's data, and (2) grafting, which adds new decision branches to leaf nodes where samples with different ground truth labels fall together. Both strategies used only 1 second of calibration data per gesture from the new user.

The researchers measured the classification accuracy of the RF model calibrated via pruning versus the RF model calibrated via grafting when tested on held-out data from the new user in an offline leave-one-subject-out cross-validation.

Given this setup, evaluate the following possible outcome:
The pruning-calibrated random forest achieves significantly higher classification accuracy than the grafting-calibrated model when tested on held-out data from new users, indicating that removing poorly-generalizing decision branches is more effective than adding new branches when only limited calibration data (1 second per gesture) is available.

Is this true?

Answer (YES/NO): NO